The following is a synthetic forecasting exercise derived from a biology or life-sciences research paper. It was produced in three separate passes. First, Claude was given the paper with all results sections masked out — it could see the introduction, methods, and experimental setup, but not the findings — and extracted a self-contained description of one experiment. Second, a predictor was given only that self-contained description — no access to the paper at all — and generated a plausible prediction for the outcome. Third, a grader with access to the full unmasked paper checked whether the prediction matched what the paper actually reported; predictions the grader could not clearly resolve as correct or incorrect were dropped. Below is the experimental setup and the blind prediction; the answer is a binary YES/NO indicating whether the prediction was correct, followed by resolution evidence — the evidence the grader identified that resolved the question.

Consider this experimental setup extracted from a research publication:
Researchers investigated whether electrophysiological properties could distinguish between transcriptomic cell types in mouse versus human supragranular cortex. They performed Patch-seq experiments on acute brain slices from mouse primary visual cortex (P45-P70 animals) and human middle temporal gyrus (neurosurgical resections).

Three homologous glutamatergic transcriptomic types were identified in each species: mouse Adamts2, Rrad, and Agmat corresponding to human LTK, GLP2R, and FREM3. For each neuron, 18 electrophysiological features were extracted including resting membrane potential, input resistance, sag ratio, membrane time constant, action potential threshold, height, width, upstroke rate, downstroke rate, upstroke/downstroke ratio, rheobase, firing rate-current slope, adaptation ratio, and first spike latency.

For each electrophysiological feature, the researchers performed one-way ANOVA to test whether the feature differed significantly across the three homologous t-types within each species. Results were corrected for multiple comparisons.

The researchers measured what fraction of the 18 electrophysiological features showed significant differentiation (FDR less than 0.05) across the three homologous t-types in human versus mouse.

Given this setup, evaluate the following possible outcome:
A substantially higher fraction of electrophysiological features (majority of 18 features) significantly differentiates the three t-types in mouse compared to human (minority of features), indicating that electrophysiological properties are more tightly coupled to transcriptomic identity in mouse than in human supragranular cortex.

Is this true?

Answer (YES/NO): NO